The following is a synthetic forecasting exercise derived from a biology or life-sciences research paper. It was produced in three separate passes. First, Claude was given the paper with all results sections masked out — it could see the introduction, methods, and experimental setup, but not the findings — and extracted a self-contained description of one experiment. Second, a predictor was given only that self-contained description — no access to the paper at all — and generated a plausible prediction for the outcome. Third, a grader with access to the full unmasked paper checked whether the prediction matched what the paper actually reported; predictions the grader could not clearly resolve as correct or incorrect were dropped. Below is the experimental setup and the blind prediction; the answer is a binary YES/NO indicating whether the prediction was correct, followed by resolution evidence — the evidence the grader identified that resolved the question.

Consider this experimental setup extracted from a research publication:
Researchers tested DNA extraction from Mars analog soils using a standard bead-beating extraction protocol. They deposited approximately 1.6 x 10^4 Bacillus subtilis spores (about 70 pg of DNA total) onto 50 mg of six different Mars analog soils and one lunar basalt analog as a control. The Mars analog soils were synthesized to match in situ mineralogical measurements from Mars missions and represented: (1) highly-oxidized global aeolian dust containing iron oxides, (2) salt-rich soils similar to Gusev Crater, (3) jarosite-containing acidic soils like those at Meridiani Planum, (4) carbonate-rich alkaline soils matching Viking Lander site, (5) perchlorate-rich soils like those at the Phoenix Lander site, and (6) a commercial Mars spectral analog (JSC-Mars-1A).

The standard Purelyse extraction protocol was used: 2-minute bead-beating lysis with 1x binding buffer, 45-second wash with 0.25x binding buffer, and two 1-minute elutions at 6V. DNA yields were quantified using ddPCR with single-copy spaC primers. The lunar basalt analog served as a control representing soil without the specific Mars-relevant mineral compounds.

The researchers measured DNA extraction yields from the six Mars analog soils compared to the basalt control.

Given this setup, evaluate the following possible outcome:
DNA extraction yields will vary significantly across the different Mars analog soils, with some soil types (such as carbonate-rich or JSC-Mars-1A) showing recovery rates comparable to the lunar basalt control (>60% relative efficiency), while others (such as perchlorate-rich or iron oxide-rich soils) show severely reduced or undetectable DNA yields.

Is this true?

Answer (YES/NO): NO